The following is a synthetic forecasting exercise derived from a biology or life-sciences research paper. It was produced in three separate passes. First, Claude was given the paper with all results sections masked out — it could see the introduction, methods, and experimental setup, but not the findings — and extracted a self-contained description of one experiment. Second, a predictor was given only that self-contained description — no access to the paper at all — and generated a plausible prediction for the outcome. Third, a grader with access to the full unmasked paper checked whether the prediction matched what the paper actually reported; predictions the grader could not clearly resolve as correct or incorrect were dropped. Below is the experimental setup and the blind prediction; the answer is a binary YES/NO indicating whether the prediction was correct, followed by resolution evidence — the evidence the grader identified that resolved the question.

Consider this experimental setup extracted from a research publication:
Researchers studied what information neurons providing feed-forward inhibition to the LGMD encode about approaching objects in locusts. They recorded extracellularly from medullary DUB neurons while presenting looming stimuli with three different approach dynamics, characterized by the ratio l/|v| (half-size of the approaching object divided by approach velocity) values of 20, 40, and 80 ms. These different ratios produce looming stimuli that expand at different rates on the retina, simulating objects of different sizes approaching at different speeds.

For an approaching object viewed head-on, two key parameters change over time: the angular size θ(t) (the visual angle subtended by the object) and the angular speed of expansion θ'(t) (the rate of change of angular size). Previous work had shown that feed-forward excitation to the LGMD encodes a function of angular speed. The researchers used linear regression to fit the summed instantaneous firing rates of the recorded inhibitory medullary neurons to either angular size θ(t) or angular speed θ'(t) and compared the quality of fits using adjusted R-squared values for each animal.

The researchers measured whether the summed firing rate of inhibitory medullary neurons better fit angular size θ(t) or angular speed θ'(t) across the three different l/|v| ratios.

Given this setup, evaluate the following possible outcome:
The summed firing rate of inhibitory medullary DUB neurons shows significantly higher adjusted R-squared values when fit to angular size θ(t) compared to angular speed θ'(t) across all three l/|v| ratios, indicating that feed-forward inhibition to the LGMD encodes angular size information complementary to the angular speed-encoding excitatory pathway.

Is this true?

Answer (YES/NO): YES